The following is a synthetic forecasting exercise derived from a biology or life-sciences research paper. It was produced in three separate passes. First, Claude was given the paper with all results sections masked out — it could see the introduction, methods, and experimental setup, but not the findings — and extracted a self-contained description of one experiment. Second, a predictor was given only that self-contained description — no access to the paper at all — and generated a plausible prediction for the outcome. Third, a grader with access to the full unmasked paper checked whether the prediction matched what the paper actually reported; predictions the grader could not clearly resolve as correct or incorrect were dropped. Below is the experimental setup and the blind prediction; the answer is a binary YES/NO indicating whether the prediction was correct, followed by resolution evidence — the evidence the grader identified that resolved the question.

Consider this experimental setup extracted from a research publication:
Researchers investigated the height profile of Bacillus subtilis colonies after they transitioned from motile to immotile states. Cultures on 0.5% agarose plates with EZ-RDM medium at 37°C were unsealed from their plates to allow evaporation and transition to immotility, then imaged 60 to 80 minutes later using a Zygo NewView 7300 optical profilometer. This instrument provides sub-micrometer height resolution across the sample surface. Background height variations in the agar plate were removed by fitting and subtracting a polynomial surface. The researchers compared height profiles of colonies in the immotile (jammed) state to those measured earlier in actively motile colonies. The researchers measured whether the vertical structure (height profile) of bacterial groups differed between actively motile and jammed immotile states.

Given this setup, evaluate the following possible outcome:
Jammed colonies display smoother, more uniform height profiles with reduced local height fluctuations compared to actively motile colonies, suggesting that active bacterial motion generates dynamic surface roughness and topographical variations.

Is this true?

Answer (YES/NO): NO